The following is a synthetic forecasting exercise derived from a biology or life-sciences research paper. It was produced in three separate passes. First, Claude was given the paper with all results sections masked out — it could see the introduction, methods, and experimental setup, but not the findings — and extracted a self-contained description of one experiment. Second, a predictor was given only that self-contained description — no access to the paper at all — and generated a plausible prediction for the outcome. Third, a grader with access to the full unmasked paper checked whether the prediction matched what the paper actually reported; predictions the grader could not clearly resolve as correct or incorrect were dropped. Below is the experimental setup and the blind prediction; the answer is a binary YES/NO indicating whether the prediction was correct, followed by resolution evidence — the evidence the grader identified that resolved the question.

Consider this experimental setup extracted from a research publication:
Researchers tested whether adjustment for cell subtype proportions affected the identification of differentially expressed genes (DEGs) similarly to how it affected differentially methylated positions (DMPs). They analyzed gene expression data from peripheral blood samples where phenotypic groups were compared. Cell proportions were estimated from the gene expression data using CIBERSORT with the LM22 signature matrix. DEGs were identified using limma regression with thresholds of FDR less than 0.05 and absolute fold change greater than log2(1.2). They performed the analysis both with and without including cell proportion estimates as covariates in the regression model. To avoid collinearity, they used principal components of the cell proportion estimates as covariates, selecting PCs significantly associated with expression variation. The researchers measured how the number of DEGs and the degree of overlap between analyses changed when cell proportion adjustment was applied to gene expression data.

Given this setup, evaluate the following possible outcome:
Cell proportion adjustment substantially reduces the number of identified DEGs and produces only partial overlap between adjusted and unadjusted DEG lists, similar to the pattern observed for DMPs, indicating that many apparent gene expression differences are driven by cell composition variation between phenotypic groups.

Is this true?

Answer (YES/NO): YES